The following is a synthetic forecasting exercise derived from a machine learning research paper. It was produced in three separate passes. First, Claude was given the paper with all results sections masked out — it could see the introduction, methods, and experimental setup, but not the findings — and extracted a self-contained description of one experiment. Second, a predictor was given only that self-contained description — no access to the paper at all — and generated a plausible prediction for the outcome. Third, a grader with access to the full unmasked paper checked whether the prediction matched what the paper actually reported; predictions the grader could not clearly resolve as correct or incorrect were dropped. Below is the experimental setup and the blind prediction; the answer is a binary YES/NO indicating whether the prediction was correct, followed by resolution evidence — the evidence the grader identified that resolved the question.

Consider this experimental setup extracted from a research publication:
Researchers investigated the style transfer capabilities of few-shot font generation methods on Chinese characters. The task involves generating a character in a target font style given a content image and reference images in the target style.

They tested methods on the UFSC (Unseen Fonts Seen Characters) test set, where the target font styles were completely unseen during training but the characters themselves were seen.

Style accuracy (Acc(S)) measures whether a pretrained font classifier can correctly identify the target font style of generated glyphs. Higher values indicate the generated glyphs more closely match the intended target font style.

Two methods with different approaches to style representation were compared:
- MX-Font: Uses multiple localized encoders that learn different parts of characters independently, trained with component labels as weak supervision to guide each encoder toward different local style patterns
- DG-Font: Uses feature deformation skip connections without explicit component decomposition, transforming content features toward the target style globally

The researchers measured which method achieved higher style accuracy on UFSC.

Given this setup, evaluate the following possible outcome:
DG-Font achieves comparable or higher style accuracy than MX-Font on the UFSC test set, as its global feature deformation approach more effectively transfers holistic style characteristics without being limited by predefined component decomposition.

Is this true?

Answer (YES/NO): NO